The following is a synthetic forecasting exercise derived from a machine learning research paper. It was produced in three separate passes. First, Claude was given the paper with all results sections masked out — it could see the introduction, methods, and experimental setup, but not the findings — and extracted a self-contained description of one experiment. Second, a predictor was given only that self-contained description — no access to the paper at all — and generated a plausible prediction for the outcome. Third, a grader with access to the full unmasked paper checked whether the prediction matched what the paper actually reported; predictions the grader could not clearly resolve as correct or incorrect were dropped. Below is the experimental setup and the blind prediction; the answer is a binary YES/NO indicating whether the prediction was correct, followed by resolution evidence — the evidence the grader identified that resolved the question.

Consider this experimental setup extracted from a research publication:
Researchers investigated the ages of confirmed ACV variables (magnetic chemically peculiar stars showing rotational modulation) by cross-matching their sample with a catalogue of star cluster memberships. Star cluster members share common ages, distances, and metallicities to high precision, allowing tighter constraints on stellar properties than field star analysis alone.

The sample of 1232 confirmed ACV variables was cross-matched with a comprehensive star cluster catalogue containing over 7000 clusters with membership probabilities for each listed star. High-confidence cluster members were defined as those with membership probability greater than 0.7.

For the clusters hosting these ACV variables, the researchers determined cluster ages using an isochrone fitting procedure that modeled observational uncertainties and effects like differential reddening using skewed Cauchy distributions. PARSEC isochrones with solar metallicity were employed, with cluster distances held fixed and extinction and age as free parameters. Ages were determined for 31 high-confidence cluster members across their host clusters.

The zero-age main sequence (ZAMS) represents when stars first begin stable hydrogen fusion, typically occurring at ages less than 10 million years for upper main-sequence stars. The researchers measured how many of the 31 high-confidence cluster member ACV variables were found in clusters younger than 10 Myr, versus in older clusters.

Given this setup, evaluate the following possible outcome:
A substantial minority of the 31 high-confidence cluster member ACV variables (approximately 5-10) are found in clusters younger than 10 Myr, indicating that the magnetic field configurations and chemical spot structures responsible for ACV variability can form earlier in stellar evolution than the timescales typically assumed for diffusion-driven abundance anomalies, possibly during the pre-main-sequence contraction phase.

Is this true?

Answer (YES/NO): NO